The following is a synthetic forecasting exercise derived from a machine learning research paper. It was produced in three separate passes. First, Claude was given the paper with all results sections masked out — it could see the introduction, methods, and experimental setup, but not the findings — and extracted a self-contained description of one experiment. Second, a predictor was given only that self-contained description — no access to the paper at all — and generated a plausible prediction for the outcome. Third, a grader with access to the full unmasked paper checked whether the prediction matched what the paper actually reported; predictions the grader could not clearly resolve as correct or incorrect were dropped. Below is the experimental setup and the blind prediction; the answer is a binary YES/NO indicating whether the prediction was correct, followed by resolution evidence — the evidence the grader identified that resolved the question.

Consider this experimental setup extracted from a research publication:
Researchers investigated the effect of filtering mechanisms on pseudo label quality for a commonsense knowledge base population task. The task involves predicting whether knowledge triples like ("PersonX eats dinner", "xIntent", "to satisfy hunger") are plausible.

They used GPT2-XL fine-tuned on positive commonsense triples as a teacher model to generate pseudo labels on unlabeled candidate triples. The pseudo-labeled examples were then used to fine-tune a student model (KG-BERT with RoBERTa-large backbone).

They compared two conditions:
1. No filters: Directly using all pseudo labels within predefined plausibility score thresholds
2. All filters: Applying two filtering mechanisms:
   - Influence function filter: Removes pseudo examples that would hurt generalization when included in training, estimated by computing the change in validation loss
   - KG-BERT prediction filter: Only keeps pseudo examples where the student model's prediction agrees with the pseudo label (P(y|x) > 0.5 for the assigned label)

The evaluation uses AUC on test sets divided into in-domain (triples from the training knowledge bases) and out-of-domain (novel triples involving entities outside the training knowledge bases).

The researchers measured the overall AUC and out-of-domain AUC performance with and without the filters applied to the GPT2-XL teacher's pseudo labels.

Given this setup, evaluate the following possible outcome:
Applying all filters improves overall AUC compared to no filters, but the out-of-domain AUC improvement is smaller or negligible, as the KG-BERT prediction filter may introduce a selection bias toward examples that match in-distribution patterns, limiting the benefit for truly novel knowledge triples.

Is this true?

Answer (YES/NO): NO